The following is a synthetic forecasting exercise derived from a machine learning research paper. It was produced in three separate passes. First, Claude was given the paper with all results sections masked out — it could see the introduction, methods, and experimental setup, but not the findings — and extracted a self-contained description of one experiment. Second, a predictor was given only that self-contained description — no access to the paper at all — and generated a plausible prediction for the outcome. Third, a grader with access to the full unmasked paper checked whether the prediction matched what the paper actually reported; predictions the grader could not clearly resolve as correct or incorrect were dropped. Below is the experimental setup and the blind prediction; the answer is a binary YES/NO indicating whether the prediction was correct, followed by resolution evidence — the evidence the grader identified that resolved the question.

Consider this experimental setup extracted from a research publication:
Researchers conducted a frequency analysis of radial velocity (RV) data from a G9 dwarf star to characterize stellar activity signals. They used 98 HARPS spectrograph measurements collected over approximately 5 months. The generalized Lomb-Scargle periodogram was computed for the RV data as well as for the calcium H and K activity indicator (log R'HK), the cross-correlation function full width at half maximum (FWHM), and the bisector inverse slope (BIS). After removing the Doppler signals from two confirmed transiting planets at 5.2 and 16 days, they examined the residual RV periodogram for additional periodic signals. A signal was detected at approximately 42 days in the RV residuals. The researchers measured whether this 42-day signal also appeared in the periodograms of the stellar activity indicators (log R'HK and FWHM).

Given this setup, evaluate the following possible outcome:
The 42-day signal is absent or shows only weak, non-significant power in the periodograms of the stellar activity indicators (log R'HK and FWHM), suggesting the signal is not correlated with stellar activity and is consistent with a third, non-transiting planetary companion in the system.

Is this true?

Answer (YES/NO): NO